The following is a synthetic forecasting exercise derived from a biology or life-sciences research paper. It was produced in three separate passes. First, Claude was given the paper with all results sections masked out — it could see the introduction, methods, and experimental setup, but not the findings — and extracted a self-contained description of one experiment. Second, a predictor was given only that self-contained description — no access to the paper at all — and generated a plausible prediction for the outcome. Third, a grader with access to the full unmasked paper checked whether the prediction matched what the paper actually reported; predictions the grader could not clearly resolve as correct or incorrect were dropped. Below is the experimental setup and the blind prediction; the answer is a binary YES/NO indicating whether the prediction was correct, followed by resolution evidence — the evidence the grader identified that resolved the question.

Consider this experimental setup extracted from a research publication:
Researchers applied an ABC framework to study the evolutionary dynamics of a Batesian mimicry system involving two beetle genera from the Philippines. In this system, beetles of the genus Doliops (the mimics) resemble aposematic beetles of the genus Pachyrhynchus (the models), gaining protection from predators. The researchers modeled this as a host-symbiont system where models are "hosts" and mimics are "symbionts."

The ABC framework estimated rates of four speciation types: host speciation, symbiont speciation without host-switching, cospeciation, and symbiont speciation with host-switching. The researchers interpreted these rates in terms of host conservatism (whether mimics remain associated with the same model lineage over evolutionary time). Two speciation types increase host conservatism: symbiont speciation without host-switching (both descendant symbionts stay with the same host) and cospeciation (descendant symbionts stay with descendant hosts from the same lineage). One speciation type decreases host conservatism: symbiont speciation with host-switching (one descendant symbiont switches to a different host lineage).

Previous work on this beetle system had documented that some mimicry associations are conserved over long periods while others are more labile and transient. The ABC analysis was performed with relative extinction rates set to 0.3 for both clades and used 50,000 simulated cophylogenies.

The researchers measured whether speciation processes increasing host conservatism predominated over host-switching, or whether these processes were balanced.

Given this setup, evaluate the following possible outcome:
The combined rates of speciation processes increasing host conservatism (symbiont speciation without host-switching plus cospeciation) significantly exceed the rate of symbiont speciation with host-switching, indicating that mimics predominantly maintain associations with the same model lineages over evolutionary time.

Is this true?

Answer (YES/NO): NO